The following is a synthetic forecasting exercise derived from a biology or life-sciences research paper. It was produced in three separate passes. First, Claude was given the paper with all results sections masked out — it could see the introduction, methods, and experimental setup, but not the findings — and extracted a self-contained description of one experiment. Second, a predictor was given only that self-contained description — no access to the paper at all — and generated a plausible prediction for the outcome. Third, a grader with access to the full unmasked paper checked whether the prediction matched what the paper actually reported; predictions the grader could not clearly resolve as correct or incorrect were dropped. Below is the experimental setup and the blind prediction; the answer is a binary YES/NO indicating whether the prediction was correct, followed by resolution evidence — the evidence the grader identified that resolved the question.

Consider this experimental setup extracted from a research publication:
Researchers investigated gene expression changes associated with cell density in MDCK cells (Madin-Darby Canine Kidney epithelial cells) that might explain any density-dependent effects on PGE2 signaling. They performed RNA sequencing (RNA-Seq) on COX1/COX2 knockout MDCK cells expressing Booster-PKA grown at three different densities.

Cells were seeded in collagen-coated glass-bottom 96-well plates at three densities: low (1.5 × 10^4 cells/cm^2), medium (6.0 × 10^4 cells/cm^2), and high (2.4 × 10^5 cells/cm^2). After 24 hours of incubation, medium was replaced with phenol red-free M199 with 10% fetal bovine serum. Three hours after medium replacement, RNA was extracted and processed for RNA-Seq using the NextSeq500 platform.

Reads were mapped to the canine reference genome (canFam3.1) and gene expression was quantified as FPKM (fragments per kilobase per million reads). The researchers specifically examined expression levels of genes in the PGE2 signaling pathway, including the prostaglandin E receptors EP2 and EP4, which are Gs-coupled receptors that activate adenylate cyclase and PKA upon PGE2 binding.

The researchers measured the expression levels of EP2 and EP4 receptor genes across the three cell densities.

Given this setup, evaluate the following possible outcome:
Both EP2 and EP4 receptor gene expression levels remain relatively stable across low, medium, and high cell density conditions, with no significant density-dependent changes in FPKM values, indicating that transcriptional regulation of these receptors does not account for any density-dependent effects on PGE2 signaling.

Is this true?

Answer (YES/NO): YES